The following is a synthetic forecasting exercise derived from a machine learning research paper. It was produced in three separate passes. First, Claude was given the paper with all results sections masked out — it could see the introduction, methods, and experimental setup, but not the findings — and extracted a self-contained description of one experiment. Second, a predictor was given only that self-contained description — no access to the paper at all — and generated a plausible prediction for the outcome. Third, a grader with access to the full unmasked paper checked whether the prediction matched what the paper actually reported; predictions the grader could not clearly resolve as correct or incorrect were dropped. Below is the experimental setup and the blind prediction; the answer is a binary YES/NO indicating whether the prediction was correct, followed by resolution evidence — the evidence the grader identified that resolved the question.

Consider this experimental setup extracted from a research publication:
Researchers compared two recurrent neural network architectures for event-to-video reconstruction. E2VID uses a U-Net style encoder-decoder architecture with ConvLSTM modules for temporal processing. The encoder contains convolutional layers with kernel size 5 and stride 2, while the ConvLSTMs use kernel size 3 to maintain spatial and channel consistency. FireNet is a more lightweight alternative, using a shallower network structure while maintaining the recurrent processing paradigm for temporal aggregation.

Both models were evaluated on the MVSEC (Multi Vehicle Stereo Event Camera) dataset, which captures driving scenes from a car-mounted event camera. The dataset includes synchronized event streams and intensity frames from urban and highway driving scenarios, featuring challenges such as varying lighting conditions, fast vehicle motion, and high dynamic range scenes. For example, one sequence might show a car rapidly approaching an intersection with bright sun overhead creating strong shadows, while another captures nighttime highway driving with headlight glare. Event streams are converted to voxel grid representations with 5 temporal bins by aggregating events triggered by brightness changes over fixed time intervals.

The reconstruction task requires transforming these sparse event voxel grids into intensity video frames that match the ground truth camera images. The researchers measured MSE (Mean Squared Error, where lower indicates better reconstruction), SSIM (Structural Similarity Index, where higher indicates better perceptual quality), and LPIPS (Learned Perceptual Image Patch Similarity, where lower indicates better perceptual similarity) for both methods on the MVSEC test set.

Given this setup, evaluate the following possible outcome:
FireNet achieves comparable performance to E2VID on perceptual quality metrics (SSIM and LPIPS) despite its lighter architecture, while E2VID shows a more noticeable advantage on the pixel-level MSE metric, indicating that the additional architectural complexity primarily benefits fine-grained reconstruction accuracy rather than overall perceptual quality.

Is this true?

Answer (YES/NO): NO